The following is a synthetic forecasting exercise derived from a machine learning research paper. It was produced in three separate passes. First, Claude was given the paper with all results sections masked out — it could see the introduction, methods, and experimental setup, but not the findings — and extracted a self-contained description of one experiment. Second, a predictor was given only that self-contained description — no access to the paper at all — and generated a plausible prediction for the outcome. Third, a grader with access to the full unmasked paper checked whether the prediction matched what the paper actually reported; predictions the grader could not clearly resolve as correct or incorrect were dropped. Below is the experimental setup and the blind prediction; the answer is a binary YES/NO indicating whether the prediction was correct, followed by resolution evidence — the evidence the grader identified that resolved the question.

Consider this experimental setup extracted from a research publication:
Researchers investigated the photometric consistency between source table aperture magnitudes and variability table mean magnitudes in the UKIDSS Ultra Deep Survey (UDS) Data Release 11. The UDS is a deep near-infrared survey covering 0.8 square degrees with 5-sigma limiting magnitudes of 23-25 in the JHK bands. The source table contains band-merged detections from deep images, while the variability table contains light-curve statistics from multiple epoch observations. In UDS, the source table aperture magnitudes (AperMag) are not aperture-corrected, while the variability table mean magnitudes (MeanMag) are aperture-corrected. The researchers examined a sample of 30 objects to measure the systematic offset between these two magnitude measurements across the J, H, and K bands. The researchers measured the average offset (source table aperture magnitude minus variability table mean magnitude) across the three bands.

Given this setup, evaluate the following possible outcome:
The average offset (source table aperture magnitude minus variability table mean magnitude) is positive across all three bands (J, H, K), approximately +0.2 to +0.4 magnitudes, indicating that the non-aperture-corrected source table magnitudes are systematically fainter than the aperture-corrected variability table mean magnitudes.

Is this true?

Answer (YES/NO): NO